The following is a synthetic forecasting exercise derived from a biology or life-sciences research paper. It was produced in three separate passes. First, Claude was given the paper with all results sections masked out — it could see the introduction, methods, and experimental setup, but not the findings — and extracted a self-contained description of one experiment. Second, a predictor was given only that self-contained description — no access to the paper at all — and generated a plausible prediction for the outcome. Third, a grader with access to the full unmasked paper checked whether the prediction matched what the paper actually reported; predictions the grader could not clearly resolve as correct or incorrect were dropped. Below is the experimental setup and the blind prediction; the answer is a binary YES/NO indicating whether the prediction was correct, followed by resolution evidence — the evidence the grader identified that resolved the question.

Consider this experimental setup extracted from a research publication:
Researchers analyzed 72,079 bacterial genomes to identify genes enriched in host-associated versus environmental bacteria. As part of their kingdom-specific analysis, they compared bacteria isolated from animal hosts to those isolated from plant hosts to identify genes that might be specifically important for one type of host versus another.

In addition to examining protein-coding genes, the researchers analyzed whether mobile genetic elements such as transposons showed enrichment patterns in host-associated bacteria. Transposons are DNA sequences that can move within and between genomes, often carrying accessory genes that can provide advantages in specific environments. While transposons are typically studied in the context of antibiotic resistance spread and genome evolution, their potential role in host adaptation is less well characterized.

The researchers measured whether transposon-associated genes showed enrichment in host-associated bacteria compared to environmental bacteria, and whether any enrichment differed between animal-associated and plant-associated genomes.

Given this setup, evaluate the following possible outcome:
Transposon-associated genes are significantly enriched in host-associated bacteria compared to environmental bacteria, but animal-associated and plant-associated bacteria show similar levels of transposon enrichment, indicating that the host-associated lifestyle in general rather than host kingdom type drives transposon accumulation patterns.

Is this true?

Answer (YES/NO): NO